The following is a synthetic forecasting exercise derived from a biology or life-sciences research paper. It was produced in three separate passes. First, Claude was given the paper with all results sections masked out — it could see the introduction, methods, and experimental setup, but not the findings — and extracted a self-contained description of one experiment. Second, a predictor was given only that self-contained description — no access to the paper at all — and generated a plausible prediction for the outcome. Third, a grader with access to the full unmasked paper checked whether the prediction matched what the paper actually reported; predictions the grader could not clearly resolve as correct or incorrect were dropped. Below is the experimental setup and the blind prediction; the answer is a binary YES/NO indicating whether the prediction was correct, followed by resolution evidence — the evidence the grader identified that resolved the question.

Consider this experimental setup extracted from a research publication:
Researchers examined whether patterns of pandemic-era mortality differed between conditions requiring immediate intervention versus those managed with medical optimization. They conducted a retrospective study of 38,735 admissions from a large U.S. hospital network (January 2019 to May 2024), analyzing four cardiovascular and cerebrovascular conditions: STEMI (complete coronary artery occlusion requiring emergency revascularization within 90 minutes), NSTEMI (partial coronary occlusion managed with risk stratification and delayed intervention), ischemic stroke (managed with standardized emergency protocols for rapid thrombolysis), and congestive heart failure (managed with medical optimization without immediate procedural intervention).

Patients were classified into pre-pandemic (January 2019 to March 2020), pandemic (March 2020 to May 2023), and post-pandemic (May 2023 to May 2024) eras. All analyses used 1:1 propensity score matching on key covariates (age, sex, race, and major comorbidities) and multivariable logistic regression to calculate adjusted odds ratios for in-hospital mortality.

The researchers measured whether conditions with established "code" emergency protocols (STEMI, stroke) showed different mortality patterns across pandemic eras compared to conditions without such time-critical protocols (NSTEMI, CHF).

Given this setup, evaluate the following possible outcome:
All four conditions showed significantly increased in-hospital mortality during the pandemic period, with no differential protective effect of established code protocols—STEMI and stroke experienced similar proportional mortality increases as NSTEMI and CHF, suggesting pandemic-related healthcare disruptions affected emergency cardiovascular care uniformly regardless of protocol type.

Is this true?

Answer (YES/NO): NO